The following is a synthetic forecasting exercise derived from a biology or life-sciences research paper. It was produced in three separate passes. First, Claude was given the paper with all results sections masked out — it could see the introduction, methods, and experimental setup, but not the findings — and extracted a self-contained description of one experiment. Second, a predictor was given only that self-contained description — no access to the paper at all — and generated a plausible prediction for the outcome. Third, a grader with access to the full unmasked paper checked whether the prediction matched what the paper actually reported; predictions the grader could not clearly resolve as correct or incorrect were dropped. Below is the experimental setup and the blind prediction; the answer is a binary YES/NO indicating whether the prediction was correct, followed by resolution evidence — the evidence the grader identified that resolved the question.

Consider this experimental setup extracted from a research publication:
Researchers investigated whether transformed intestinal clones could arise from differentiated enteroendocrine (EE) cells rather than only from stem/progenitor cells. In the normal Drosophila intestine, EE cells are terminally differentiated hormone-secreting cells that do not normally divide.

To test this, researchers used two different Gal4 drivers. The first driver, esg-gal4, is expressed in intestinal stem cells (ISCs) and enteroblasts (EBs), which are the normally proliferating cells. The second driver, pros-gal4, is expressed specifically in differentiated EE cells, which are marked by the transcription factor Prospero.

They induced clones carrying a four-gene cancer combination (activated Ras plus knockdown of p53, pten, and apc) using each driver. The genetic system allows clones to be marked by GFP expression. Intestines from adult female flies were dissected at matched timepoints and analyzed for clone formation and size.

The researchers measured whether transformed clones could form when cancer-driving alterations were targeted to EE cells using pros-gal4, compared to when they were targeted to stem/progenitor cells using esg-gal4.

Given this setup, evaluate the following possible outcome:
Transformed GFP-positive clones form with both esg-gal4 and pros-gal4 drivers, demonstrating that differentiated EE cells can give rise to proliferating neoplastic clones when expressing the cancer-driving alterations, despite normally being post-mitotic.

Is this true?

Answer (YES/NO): YES